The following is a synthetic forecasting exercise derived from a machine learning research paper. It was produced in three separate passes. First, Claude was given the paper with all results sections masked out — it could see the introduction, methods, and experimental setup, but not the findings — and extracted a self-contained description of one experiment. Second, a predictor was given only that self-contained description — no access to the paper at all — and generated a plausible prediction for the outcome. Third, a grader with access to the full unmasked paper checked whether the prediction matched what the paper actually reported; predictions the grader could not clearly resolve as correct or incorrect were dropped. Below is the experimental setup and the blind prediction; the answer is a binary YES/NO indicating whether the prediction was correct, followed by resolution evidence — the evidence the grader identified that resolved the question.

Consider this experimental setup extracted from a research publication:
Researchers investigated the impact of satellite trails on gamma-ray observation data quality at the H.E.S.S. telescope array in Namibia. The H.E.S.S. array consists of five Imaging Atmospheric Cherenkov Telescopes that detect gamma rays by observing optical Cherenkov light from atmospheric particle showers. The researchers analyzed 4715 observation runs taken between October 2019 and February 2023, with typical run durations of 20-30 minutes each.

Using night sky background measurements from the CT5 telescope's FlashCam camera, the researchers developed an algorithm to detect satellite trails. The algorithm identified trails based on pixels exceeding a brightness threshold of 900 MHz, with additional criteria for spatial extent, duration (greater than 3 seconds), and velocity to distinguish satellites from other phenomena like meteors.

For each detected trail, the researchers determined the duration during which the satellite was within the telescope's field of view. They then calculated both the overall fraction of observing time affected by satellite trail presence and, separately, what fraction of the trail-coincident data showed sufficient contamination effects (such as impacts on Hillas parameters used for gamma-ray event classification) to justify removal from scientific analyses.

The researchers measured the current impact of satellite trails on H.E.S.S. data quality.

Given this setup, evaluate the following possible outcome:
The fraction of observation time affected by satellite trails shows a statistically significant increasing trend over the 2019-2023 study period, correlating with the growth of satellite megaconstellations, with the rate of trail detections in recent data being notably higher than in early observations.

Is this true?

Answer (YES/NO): YES